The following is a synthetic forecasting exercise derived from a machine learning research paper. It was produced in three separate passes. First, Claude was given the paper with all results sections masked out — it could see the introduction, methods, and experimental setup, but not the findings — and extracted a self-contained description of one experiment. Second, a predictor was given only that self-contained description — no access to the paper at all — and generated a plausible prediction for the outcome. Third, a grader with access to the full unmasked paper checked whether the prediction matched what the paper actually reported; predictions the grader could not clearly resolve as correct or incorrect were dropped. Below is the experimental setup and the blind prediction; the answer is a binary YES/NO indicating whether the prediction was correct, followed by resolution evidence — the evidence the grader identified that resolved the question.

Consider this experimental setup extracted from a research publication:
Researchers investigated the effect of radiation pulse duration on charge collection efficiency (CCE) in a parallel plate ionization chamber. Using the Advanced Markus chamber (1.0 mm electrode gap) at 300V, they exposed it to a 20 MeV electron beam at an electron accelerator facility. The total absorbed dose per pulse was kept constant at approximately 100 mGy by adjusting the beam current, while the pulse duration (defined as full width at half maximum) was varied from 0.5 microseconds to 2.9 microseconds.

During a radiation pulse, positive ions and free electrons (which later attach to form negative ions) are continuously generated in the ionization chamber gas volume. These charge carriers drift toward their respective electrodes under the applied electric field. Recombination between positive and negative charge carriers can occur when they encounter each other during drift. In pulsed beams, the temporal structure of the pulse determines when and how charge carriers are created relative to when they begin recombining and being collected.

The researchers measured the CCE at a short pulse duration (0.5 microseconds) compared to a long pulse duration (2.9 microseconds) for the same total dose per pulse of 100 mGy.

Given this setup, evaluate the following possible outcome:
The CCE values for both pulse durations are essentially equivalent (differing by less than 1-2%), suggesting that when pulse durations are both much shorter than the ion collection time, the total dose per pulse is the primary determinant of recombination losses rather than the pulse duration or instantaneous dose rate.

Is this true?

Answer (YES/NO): YES